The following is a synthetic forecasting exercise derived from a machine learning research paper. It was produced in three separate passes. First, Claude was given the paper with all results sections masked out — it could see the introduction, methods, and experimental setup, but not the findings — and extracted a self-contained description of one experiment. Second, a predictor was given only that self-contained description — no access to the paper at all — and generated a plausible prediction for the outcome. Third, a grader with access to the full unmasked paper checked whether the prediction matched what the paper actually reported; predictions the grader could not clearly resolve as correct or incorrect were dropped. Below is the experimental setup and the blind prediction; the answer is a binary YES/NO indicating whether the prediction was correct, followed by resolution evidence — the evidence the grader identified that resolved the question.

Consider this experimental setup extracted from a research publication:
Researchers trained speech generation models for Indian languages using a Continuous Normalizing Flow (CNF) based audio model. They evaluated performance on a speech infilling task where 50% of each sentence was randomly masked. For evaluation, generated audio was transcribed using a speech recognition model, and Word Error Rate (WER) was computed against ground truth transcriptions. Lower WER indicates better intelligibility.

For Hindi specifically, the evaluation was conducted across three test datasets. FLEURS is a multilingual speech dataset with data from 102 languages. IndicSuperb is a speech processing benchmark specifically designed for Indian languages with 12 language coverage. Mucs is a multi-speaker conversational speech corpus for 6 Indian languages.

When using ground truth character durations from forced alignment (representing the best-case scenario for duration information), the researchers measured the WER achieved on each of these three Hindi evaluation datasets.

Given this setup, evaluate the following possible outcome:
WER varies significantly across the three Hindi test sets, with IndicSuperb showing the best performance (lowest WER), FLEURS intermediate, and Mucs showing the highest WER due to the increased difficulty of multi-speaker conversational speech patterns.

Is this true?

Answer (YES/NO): YES